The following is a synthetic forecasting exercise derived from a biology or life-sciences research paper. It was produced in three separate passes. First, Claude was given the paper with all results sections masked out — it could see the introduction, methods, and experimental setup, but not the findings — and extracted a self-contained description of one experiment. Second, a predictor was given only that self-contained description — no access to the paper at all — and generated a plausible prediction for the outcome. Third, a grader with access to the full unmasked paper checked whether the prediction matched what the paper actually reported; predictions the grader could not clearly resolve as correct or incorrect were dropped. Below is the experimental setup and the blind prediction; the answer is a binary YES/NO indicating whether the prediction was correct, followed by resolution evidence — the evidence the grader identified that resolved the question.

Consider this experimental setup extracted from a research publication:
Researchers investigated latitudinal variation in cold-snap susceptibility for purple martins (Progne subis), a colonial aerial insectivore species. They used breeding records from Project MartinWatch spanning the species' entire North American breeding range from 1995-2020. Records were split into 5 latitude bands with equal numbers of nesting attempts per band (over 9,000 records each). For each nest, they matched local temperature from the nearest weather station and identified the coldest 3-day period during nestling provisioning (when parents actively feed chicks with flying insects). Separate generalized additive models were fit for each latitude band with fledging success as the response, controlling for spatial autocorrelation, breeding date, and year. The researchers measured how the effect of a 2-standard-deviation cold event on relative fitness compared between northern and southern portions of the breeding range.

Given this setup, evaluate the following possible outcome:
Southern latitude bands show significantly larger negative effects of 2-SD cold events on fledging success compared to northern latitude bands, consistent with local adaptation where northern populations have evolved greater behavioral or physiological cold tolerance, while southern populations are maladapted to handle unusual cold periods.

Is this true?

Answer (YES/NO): NO